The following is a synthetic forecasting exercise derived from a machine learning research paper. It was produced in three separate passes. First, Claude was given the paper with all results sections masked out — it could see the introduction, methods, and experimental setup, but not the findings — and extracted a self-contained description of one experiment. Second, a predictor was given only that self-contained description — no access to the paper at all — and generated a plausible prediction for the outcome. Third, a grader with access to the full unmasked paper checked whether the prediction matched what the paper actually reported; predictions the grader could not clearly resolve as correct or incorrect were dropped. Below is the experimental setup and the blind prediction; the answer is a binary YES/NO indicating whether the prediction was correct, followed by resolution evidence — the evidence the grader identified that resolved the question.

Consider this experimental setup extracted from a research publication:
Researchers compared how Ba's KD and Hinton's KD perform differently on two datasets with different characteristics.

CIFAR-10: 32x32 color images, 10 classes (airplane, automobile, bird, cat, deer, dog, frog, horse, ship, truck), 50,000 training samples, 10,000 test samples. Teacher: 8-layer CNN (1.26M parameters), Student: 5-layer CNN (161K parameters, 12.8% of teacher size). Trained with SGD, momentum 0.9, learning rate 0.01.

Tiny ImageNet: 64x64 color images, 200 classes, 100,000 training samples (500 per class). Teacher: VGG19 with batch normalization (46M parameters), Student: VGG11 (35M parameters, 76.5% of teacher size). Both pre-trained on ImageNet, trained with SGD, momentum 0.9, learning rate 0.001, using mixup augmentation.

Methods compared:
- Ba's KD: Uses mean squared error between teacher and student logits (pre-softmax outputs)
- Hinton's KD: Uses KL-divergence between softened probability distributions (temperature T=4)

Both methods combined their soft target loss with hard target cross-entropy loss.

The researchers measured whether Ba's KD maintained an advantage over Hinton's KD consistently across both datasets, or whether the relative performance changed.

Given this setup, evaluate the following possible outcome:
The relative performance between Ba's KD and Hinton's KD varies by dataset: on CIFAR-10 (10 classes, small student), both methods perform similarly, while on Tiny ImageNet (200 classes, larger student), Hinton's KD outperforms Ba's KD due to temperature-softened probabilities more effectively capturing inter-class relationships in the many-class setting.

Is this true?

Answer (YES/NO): NO